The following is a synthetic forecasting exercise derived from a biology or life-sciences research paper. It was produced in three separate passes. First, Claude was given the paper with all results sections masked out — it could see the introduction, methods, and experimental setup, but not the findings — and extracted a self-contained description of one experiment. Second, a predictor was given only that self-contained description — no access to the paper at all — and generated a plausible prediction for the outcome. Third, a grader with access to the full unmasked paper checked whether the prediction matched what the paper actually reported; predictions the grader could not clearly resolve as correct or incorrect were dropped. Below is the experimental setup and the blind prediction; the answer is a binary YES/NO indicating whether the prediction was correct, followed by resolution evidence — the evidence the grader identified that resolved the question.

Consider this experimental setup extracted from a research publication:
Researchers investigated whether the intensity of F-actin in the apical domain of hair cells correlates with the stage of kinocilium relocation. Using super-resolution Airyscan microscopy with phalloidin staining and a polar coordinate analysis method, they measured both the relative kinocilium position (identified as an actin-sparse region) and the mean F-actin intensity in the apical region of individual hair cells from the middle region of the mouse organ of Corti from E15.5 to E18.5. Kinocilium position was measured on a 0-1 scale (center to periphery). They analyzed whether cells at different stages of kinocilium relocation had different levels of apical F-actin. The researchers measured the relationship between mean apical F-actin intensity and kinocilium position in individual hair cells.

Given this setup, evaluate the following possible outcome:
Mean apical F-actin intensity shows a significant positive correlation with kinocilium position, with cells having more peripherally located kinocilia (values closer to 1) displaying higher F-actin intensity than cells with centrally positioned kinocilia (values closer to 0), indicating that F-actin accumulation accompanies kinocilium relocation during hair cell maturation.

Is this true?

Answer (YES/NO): YES